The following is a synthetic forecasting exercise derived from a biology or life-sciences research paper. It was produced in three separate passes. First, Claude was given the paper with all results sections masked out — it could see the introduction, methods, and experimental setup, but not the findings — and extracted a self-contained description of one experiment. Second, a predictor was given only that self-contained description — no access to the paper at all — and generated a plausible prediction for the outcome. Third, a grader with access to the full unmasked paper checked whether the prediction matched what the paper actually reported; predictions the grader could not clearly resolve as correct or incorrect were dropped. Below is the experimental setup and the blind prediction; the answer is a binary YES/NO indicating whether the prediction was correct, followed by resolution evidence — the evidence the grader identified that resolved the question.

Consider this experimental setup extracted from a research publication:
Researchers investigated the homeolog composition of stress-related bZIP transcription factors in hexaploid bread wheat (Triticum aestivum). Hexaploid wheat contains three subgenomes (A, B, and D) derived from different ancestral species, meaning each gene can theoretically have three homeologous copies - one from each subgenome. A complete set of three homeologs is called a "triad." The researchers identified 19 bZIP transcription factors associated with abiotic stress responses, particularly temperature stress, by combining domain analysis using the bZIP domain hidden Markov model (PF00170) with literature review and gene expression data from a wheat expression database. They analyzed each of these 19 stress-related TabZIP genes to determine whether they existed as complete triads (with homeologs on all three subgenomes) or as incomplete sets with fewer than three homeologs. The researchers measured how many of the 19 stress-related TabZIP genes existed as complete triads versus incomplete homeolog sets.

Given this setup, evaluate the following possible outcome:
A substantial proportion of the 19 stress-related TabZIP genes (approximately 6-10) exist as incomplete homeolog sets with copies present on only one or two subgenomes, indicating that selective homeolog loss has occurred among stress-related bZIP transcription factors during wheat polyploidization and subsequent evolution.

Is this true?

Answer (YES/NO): NO